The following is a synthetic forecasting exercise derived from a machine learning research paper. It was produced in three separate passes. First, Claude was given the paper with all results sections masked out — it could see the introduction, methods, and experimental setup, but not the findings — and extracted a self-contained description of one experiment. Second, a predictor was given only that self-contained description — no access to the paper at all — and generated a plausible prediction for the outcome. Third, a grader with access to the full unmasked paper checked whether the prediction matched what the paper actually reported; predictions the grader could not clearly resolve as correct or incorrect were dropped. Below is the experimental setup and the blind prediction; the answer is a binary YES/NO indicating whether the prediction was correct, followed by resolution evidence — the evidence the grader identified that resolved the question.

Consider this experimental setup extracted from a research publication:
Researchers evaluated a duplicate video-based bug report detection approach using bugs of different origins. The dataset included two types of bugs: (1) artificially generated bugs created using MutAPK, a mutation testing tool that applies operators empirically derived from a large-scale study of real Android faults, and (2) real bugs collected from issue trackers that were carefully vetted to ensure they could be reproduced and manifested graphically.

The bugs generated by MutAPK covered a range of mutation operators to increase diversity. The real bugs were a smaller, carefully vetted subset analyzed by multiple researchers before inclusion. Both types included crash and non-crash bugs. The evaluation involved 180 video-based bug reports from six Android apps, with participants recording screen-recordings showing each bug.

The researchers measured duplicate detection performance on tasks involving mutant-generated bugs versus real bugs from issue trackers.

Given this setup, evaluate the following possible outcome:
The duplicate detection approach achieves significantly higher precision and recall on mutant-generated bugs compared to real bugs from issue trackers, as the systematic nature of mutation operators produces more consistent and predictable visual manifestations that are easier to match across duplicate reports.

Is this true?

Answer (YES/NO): NO